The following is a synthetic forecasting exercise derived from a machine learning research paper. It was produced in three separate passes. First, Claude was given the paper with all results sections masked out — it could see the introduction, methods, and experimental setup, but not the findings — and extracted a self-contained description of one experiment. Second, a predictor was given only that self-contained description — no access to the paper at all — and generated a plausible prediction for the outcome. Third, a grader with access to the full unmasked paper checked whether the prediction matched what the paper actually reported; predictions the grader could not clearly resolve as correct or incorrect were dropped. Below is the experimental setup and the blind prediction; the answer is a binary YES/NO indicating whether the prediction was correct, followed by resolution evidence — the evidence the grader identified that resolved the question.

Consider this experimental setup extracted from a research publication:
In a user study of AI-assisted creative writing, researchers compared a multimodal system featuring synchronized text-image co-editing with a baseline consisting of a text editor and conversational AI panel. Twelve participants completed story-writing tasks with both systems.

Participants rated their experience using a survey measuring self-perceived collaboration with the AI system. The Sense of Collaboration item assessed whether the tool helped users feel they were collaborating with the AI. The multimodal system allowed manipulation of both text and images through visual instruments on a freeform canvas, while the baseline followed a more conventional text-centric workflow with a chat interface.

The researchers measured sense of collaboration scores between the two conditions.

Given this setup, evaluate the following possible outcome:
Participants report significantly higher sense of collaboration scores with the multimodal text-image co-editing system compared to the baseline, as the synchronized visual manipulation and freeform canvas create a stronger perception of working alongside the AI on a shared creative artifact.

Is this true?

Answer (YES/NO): YES